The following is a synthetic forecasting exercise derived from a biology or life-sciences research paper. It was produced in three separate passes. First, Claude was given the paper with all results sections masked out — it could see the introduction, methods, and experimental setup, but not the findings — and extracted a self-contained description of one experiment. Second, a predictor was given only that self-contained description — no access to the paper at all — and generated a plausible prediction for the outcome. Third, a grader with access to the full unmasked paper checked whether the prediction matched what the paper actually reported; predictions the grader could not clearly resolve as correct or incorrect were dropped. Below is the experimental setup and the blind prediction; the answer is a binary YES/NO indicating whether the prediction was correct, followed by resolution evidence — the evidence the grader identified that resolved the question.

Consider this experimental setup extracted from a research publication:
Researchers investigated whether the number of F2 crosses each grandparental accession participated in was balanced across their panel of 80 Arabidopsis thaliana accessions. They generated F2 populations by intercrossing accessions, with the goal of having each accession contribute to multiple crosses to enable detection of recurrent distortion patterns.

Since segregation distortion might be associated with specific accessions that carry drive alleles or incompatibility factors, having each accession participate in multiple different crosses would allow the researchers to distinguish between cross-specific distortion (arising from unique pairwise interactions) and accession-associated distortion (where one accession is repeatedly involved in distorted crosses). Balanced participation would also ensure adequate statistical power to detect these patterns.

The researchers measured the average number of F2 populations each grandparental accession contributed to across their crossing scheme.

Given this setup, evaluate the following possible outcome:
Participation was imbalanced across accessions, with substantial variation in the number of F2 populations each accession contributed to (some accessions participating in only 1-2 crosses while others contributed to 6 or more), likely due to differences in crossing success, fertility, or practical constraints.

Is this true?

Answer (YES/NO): NO